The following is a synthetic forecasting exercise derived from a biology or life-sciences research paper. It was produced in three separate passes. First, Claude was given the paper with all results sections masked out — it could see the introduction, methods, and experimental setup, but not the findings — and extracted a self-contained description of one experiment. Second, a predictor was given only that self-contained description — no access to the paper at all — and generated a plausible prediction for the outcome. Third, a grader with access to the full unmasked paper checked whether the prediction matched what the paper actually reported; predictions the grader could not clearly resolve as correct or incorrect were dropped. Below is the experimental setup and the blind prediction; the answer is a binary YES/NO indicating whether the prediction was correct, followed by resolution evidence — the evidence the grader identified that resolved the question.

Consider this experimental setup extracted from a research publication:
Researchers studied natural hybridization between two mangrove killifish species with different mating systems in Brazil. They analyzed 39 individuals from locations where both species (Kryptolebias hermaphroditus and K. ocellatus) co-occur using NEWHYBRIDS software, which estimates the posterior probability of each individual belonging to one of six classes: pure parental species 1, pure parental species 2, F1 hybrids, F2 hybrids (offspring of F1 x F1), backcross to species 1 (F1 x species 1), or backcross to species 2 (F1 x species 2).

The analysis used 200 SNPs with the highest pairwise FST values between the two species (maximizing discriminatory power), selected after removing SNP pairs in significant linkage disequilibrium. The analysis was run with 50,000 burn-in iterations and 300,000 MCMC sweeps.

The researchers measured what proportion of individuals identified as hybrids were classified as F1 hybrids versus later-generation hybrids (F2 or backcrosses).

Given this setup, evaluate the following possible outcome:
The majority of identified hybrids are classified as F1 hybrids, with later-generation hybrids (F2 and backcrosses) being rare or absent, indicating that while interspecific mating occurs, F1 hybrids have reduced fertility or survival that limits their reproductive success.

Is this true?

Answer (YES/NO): NO